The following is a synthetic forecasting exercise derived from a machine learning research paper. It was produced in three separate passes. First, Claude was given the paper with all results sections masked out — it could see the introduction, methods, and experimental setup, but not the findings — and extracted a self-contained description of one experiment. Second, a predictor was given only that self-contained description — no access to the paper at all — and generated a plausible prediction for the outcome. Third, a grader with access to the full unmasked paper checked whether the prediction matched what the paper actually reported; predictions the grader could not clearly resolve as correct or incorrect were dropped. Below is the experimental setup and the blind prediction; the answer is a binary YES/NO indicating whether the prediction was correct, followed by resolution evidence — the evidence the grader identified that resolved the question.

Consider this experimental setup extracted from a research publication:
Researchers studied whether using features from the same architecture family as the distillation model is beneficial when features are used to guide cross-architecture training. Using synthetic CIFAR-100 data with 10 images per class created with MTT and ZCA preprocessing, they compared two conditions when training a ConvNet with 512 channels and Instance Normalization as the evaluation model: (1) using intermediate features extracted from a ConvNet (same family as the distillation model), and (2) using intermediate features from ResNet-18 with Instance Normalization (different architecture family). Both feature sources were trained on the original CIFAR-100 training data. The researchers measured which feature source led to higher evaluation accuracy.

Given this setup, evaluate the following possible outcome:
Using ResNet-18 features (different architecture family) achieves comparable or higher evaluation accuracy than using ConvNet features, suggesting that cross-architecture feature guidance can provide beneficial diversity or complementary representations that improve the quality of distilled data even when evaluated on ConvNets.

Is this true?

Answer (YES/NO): NO